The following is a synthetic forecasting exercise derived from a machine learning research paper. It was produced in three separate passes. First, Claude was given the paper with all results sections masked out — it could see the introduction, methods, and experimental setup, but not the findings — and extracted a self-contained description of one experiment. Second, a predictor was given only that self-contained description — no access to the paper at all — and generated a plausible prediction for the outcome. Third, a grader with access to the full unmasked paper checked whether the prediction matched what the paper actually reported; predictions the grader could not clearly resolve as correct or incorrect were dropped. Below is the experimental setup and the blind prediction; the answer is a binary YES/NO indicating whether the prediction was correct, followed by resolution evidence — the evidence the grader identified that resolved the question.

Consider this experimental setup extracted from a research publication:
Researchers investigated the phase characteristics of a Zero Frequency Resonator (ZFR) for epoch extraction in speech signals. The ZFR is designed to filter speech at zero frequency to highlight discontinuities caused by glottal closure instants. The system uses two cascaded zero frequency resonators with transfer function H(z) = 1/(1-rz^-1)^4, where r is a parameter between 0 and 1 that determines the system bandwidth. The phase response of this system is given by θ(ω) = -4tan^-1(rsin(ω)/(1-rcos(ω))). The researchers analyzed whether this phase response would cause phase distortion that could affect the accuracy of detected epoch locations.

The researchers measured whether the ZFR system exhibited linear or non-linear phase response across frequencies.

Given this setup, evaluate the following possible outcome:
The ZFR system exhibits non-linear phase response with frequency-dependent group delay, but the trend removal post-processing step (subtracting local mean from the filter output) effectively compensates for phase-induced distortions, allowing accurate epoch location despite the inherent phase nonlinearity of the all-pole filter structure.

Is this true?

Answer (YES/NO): NO